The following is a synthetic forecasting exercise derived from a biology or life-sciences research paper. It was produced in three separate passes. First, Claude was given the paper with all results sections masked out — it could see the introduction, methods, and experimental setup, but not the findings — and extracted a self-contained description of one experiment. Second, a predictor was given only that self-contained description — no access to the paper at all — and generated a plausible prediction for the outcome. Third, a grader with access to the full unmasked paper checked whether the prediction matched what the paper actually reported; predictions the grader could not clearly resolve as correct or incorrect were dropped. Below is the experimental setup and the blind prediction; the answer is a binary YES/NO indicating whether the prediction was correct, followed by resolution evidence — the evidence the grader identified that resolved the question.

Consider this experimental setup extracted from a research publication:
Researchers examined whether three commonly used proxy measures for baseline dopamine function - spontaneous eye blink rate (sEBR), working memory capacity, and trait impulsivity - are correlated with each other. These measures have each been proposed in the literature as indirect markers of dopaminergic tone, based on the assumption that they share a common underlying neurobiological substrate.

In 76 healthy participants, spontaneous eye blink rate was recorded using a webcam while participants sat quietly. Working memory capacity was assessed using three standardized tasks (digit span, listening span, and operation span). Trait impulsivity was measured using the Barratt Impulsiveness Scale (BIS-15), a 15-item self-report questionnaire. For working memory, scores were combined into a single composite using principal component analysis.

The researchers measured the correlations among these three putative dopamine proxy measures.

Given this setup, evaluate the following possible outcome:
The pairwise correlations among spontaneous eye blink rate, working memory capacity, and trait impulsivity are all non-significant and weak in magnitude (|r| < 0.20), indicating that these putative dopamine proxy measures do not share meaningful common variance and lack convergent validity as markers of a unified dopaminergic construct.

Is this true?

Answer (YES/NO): YES